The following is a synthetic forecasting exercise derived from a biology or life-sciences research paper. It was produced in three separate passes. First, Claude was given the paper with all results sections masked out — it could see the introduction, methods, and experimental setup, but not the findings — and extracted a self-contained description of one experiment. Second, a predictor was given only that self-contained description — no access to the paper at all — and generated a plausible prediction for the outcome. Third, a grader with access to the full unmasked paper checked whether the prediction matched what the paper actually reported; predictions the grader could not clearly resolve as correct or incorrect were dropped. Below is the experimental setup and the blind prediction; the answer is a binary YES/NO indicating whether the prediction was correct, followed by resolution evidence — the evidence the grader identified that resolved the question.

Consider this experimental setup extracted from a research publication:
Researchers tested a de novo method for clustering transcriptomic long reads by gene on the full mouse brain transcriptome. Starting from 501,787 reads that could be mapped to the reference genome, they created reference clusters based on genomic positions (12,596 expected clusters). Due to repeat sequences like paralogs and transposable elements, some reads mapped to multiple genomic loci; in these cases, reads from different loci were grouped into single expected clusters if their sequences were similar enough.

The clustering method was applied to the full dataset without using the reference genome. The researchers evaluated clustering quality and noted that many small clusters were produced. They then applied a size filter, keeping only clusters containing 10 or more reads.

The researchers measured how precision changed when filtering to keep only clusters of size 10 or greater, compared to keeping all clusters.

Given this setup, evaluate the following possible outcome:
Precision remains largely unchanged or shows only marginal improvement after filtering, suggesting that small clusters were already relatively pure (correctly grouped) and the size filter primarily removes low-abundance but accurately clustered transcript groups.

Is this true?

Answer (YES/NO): NO